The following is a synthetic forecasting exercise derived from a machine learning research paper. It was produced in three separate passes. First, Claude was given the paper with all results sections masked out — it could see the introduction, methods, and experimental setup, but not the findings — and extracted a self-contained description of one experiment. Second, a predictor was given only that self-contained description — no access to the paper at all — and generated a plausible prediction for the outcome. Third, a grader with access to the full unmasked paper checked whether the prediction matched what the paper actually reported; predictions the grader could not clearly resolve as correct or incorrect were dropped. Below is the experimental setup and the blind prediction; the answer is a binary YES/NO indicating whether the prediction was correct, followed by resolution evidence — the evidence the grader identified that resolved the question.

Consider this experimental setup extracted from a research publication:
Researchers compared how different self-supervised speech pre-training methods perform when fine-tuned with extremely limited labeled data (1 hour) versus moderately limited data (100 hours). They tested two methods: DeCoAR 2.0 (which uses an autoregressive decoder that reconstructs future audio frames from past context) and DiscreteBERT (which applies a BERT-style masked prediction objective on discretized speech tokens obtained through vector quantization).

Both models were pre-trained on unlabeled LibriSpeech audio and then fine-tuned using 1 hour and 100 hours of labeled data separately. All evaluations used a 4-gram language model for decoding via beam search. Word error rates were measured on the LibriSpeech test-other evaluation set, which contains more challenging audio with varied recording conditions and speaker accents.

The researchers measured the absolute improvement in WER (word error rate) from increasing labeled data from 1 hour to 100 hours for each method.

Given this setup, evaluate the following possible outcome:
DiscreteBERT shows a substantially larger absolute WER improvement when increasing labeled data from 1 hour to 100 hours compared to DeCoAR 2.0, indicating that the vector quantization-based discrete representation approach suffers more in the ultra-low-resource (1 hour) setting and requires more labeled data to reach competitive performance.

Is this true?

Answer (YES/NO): NO